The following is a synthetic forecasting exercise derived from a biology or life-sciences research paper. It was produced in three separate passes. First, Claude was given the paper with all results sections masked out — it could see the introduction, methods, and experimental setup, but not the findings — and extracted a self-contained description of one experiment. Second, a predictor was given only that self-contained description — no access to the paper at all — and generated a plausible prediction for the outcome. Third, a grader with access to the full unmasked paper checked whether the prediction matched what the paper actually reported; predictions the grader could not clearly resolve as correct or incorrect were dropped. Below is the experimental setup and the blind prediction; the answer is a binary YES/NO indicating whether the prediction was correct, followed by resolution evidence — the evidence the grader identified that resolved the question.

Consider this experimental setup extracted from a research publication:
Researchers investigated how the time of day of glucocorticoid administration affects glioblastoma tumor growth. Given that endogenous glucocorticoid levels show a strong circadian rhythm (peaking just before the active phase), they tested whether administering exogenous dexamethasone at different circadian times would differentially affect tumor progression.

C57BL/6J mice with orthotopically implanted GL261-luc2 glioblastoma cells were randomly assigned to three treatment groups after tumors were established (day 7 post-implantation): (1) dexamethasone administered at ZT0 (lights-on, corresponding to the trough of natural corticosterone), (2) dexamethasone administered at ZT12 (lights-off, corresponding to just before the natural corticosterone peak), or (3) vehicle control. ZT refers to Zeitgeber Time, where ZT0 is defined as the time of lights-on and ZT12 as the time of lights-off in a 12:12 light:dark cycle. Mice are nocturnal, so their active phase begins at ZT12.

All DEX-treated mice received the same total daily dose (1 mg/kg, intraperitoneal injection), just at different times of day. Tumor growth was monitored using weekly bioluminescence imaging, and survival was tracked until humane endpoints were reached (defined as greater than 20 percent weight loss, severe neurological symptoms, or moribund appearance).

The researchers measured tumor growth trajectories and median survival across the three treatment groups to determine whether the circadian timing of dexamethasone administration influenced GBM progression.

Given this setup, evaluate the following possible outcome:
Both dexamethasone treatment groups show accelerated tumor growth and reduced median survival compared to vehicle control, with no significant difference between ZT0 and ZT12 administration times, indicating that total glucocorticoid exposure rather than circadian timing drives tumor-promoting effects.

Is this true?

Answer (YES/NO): NO